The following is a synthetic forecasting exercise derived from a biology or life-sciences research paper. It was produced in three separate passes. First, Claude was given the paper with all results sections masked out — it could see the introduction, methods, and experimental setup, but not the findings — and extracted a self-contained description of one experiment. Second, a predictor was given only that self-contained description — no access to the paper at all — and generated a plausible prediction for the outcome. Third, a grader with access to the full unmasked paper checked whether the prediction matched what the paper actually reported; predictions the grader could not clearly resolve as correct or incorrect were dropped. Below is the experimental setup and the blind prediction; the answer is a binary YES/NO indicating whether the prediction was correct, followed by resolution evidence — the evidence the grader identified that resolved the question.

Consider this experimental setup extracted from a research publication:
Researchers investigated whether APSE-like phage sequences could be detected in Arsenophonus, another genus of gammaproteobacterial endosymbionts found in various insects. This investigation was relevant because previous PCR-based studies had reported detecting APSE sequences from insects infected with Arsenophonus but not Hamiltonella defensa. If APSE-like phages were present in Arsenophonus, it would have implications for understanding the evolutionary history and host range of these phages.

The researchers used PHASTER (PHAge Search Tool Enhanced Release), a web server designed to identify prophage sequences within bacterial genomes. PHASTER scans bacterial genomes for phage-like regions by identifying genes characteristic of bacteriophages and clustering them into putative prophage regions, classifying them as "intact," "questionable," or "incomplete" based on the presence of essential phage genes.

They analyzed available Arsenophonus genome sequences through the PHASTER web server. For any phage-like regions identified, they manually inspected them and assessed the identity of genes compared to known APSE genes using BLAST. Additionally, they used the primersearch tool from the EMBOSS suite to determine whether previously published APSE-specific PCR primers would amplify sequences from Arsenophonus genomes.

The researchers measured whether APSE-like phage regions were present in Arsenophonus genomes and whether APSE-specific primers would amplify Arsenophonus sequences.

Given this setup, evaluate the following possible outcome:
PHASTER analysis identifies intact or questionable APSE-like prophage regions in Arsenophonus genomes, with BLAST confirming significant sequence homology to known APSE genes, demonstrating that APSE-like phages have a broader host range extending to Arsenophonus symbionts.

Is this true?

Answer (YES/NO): NO